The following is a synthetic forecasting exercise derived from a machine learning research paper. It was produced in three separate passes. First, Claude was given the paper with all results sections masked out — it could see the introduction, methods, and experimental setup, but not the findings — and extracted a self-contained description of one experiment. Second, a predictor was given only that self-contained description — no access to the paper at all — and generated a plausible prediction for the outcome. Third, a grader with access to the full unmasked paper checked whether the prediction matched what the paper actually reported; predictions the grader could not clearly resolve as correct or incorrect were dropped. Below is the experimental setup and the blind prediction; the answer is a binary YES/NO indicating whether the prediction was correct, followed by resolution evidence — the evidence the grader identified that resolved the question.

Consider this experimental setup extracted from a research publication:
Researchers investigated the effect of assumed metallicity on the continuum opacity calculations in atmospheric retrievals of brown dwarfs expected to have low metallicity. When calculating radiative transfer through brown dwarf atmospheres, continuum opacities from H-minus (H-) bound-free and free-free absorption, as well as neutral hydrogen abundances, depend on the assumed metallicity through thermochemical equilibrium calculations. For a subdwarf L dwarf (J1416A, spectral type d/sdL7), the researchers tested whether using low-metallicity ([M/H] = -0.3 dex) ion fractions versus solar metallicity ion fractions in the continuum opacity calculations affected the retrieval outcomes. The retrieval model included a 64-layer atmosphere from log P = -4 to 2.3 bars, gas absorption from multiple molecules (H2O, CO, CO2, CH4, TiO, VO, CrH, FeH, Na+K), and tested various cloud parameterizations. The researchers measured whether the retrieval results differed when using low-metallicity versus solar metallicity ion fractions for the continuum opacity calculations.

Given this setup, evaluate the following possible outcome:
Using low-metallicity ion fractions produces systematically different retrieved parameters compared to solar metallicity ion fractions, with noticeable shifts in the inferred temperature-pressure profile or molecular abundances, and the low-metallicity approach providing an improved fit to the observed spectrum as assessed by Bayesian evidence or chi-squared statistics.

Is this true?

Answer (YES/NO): NO